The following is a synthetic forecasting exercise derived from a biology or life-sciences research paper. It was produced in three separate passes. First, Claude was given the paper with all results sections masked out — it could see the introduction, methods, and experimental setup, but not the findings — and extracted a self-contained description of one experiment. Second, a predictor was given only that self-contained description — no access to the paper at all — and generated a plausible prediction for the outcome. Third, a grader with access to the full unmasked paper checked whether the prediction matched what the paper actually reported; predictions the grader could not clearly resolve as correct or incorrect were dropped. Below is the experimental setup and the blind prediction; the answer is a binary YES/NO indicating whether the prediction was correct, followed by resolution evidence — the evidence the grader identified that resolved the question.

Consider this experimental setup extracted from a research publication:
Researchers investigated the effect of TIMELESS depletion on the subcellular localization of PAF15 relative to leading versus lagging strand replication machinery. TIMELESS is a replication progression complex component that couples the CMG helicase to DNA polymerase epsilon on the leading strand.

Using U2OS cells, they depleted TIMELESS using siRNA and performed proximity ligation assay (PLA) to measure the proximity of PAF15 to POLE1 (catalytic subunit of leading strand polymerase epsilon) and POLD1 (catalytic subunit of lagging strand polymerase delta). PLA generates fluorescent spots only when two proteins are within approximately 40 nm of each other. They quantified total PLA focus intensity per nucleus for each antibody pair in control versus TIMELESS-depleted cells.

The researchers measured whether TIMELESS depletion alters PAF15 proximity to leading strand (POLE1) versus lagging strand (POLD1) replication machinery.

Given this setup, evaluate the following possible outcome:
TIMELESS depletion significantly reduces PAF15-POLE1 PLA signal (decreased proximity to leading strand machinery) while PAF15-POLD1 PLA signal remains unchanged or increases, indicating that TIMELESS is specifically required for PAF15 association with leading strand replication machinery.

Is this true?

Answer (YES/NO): NO